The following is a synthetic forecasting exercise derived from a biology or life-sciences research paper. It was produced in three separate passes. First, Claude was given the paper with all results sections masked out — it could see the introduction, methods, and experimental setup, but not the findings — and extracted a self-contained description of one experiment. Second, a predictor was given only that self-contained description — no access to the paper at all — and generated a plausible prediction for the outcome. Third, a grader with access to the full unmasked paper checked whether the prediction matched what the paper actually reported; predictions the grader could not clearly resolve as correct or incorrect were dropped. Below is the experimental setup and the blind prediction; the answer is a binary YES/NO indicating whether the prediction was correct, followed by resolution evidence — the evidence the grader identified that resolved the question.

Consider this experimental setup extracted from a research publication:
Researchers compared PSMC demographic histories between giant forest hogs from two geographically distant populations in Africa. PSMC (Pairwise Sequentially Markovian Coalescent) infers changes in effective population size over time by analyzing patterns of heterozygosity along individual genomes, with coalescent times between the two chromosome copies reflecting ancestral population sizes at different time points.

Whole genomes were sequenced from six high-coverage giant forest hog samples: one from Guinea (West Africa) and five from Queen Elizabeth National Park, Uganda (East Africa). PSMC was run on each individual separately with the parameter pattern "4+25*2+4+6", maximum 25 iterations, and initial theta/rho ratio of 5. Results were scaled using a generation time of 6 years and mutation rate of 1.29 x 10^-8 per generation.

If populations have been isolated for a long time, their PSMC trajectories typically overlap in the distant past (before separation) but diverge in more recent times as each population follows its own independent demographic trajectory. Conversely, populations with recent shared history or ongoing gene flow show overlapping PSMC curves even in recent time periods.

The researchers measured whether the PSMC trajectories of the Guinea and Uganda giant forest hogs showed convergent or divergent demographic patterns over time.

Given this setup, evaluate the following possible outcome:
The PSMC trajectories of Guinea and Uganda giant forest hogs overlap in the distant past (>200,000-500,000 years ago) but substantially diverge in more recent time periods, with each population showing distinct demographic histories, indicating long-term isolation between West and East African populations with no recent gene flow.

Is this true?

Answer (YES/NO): YES